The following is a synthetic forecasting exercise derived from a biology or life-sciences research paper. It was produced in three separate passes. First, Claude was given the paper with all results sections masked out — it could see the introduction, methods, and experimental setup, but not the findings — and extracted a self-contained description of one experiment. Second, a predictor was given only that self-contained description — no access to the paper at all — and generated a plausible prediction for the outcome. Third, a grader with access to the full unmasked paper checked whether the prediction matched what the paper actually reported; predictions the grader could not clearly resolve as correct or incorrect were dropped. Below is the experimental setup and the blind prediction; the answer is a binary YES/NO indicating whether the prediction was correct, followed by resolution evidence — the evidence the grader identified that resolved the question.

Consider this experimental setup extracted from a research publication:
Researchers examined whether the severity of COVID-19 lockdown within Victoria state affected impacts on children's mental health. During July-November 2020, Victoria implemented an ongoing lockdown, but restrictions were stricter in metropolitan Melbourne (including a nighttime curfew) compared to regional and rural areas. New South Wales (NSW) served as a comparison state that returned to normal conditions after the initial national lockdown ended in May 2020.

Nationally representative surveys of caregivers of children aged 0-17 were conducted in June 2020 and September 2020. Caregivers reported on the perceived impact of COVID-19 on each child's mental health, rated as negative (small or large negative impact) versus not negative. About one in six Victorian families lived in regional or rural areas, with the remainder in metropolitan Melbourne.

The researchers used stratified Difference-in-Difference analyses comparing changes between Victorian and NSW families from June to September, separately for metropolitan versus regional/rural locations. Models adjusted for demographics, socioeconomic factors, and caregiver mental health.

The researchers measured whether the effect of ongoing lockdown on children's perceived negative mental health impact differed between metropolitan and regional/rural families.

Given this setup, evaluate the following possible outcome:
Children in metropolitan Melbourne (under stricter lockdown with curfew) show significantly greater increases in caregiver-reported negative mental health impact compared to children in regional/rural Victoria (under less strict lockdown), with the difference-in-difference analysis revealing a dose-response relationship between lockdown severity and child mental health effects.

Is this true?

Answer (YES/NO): NO